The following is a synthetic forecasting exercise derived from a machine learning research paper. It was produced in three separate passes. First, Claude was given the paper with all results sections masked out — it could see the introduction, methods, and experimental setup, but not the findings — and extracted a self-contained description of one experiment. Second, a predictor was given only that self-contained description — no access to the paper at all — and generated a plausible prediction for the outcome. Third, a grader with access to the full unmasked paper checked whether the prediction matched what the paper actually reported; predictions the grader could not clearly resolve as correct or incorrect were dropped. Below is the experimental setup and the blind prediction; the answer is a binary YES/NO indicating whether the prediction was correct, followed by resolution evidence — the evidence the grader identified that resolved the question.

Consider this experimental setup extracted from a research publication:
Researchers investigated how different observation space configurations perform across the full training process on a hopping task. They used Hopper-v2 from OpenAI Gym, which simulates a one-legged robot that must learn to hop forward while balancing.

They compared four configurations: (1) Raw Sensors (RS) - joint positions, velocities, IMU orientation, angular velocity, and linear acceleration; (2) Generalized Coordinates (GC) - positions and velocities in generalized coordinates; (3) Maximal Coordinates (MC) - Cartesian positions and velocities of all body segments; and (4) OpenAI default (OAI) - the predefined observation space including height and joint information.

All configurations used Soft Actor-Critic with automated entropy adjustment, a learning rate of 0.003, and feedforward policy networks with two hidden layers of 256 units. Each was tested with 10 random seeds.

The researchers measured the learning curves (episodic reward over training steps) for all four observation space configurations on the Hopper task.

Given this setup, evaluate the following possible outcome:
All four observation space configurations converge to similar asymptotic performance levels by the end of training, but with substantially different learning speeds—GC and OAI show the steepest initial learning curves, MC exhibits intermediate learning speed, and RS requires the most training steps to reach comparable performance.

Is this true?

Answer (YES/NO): NO